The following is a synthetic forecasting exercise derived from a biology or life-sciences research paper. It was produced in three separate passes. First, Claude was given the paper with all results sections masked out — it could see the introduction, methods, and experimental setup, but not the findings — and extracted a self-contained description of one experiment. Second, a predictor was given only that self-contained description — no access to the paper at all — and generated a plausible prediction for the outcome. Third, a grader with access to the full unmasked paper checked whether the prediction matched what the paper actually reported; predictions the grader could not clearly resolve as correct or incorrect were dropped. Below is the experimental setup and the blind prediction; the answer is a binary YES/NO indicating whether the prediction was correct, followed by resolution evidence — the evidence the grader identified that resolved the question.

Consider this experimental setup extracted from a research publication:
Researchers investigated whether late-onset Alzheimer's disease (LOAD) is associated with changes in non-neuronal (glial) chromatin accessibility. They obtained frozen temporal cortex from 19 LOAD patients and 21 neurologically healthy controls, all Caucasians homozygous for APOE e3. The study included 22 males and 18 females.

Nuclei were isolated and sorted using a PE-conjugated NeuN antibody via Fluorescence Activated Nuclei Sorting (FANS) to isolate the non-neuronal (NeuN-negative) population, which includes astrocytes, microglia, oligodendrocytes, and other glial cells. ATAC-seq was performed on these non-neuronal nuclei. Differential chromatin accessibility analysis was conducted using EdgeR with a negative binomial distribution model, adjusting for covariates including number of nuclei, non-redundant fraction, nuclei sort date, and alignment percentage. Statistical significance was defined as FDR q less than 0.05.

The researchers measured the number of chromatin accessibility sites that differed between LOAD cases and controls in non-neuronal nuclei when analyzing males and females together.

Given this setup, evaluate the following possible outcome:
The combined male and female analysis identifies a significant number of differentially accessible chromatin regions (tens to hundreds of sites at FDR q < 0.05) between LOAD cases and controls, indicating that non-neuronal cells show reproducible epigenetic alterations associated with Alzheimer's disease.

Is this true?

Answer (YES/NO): NO